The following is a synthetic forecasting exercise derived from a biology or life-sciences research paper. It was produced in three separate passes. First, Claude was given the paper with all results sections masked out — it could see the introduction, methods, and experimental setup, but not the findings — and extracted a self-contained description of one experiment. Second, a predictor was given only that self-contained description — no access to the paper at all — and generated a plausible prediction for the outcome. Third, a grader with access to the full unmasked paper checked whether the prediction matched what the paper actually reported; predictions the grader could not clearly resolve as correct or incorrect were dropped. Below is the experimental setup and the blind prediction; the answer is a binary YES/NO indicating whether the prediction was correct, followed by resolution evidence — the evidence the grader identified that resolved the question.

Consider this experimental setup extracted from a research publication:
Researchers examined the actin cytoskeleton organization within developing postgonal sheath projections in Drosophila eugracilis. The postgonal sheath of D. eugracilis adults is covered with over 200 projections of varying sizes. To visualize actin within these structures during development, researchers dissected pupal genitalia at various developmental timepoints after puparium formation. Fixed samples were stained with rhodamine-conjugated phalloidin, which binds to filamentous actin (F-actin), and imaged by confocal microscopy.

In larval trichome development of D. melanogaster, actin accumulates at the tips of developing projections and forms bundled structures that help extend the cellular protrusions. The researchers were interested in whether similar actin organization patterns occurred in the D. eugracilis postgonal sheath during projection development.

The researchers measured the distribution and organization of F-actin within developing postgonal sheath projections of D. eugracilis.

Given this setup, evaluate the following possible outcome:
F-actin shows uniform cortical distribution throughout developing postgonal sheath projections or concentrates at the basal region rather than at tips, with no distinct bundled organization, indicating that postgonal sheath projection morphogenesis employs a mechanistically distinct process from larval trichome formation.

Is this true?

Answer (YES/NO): NO